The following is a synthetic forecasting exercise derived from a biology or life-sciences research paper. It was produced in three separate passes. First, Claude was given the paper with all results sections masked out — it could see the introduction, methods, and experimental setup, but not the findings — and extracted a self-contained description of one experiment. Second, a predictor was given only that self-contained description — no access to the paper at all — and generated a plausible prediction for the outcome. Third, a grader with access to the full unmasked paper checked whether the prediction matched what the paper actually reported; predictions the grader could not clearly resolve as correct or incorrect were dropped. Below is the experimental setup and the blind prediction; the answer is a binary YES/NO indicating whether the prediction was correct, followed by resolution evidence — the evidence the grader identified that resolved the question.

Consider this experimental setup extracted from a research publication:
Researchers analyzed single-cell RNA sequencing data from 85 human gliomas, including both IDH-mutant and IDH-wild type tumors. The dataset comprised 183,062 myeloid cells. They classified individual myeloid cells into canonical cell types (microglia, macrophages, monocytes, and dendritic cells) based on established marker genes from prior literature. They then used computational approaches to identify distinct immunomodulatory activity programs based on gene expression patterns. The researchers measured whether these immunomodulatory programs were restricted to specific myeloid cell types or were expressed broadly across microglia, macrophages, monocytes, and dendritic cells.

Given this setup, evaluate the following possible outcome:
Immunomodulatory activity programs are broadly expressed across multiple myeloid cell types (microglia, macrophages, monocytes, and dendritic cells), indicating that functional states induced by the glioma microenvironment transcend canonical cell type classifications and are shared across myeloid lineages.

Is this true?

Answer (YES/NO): YES